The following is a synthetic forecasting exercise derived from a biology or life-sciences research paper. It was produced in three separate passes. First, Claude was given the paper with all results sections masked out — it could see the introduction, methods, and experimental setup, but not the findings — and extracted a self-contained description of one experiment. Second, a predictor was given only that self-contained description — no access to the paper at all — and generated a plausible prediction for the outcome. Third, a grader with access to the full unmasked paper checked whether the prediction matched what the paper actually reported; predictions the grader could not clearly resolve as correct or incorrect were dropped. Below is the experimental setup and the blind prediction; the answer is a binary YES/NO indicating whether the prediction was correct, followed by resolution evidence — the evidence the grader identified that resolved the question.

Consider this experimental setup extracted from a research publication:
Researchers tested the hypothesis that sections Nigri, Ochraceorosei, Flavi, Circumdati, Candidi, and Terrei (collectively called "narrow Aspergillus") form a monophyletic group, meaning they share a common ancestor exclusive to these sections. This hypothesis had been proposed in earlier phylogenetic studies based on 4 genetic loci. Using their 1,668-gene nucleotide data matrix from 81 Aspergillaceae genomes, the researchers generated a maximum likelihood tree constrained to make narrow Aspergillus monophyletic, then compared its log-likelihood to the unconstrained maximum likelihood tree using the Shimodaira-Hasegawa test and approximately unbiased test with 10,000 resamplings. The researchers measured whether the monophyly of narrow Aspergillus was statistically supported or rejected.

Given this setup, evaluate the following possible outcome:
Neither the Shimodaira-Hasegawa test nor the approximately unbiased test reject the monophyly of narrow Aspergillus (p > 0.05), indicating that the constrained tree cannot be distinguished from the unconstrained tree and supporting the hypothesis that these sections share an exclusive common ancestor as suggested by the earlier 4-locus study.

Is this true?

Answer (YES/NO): NO